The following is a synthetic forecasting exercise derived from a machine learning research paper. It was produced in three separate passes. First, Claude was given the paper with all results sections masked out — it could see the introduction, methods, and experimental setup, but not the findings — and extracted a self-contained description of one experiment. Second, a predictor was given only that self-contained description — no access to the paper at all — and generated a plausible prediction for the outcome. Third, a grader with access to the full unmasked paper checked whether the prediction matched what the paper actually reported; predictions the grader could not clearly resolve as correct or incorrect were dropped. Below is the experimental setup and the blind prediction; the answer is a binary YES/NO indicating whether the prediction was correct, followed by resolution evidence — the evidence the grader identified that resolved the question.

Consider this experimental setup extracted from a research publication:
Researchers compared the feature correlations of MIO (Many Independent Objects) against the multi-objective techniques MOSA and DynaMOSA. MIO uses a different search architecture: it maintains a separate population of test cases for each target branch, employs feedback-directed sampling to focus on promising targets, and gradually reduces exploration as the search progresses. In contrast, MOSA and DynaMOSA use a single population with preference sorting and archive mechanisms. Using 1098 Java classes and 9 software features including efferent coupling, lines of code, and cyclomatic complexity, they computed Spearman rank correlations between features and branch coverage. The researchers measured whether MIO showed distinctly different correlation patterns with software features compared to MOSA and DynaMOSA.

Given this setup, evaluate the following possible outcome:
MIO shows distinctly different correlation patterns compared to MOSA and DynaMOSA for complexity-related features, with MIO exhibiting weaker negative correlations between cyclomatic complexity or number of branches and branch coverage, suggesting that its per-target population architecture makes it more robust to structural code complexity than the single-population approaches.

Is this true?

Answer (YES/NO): NO